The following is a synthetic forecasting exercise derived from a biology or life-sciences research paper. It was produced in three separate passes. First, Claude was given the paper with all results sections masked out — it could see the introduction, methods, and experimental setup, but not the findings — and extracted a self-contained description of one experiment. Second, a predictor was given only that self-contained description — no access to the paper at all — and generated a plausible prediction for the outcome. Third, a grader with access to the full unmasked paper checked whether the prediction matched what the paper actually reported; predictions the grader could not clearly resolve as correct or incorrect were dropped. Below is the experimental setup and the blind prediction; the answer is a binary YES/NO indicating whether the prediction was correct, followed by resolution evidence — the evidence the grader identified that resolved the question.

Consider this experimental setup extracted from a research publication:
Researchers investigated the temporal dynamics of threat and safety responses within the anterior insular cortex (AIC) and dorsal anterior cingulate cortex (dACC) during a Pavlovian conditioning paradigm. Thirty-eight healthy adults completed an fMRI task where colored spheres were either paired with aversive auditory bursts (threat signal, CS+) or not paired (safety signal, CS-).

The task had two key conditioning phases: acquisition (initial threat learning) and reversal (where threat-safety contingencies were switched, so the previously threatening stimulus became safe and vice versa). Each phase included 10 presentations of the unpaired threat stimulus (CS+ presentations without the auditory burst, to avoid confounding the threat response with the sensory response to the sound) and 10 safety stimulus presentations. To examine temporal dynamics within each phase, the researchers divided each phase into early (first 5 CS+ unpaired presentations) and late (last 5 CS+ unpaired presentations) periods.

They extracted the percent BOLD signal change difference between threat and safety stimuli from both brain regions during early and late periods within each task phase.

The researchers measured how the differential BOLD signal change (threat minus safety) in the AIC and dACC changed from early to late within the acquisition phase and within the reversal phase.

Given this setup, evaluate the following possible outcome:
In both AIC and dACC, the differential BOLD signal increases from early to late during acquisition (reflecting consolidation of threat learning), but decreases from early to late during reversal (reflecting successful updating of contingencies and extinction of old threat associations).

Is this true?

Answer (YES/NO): NO